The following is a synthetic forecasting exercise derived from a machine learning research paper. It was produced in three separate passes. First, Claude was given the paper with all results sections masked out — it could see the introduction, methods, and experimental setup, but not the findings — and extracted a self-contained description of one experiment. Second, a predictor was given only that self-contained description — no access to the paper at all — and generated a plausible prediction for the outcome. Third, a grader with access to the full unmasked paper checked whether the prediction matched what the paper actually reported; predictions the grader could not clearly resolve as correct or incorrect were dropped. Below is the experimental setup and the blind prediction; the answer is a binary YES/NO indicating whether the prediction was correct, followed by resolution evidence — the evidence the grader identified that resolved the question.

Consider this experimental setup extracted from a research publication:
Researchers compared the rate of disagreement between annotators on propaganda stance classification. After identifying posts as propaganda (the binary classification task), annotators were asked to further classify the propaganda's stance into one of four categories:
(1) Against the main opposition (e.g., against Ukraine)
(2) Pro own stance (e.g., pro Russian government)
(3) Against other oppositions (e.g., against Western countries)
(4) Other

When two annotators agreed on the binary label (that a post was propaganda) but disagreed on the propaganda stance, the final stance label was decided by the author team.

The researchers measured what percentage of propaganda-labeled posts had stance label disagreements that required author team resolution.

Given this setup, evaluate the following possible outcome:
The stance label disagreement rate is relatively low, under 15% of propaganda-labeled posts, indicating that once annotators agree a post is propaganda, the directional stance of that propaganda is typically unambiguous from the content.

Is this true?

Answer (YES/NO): YES